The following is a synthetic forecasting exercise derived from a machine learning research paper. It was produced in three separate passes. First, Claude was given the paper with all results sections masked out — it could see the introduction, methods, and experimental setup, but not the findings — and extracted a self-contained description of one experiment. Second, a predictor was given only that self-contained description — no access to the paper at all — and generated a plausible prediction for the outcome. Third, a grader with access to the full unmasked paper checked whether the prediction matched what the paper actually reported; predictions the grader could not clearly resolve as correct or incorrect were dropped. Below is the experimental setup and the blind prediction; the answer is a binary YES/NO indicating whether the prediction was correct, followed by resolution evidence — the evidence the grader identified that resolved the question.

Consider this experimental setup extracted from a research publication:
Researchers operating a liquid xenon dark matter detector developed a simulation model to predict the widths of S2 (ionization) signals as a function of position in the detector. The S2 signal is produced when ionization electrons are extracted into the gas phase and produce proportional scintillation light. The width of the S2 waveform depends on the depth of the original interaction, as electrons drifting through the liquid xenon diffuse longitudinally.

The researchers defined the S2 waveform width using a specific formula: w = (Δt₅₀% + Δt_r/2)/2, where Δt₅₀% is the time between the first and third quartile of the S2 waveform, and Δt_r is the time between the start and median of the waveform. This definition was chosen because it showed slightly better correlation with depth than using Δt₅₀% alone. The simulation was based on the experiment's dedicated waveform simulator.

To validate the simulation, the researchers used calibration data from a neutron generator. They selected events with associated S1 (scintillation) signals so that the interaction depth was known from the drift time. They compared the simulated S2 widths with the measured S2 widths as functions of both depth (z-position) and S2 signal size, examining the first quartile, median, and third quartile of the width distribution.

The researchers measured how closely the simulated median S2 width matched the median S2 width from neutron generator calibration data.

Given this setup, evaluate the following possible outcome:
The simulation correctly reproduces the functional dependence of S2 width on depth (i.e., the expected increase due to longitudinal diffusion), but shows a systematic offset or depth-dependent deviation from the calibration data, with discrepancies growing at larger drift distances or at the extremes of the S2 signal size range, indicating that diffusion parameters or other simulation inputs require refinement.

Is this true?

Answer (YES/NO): NO